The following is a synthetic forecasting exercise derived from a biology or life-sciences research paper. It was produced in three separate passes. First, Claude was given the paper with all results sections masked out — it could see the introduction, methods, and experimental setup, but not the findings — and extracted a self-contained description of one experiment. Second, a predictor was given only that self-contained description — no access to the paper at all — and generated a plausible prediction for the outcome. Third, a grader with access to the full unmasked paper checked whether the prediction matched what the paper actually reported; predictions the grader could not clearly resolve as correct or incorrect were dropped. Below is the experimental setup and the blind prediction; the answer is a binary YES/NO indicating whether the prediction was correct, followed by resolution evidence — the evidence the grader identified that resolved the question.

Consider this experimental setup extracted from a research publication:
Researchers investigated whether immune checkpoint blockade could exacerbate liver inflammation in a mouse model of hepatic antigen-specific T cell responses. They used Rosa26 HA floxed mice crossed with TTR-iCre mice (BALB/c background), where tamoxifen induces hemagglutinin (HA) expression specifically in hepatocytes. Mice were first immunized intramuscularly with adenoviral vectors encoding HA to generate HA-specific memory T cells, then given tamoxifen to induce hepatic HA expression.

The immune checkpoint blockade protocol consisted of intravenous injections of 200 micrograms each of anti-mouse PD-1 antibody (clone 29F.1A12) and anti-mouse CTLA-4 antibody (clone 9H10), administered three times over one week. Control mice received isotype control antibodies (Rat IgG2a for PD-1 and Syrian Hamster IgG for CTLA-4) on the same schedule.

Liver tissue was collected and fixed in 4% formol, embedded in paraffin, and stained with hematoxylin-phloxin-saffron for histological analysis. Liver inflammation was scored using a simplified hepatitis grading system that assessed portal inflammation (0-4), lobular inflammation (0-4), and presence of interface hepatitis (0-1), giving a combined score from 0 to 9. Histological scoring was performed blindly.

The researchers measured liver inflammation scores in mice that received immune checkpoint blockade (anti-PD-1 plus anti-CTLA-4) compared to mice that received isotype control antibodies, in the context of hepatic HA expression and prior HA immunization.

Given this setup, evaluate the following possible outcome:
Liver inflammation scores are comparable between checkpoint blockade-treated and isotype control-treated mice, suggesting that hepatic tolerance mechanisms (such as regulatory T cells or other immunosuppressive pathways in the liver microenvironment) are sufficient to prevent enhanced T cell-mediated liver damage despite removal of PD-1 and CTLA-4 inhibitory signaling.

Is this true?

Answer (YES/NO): NO